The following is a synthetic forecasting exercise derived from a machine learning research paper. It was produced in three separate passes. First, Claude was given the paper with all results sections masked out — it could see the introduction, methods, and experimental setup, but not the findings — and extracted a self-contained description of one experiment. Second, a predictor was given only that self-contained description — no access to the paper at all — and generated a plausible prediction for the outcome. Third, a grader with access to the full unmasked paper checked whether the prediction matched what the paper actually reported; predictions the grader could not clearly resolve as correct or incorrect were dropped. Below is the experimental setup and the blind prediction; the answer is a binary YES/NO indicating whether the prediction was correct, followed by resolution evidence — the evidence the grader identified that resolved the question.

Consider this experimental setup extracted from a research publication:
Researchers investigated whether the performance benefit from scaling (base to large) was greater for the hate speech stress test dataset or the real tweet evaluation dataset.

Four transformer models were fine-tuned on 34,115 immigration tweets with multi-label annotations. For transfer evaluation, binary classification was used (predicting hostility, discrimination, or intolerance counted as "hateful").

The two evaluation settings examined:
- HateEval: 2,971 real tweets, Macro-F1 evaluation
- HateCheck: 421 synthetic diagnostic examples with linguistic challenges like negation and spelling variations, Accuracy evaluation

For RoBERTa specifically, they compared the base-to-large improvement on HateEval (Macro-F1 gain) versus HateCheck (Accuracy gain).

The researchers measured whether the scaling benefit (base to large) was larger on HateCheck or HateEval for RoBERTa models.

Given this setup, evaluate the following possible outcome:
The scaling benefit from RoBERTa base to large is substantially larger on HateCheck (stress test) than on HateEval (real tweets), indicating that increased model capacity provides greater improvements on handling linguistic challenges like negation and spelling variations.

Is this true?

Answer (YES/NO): YES